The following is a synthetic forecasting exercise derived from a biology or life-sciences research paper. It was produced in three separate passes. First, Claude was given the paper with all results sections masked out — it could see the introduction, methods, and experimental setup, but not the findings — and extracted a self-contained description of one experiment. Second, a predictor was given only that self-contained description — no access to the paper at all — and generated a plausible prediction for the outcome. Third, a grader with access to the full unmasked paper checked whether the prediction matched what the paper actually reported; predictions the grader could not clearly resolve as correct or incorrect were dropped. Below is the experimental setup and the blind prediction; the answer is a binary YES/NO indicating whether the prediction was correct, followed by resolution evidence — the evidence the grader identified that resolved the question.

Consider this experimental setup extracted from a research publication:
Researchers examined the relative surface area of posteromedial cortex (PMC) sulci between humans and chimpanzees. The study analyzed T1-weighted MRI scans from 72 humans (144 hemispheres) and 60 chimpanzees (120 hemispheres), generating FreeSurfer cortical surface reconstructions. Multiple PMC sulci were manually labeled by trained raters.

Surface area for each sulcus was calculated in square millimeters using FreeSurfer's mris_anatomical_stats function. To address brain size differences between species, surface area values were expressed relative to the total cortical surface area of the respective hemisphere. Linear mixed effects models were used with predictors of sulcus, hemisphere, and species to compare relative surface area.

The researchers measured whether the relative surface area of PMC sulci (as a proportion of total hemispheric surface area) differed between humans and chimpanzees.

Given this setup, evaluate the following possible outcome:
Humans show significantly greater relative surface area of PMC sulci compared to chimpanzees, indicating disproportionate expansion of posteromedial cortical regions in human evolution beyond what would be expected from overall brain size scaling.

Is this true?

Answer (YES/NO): YES